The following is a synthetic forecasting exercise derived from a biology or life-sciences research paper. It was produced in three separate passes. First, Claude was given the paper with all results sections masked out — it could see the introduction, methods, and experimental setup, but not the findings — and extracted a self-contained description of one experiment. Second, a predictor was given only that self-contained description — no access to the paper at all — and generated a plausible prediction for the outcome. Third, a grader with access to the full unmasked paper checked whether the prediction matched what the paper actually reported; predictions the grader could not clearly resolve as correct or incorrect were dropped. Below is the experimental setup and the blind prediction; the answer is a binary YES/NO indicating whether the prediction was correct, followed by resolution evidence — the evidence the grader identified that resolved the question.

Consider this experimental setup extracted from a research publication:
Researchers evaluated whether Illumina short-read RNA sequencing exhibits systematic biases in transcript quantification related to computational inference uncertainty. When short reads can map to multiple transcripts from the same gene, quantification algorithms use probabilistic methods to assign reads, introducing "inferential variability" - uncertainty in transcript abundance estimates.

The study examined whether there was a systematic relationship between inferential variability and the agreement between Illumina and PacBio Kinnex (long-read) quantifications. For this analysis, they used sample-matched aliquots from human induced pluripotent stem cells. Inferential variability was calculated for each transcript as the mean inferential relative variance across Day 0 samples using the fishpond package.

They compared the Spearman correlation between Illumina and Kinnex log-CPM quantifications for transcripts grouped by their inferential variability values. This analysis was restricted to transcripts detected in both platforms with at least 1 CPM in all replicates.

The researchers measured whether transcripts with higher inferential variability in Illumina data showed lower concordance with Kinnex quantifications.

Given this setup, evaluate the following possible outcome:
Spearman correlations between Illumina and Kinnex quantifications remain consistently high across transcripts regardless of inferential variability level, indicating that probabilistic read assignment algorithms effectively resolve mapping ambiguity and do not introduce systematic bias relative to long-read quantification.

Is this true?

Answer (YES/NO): NO